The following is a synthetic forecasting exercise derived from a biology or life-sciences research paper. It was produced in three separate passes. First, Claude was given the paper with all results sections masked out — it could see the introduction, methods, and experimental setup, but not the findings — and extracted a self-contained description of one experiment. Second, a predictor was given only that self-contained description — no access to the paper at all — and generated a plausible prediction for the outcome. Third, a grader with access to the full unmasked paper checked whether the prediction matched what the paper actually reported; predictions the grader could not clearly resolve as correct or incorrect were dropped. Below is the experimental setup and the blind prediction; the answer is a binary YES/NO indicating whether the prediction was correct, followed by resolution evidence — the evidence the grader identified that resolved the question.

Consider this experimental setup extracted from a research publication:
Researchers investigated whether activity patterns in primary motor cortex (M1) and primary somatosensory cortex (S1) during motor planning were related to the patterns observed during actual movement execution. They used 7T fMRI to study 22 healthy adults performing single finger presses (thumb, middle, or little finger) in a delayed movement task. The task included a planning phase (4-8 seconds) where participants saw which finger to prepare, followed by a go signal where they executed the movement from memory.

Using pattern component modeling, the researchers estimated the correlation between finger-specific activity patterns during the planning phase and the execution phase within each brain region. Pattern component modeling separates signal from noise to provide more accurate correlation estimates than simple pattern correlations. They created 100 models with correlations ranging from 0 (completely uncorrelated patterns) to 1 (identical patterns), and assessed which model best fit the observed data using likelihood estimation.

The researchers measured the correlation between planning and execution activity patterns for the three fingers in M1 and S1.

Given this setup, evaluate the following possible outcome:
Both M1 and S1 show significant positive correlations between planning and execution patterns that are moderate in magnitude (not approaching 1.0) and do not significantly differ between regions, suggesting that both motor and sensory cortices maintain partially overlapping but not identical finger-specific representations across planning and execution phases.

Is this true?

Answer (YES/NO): NO